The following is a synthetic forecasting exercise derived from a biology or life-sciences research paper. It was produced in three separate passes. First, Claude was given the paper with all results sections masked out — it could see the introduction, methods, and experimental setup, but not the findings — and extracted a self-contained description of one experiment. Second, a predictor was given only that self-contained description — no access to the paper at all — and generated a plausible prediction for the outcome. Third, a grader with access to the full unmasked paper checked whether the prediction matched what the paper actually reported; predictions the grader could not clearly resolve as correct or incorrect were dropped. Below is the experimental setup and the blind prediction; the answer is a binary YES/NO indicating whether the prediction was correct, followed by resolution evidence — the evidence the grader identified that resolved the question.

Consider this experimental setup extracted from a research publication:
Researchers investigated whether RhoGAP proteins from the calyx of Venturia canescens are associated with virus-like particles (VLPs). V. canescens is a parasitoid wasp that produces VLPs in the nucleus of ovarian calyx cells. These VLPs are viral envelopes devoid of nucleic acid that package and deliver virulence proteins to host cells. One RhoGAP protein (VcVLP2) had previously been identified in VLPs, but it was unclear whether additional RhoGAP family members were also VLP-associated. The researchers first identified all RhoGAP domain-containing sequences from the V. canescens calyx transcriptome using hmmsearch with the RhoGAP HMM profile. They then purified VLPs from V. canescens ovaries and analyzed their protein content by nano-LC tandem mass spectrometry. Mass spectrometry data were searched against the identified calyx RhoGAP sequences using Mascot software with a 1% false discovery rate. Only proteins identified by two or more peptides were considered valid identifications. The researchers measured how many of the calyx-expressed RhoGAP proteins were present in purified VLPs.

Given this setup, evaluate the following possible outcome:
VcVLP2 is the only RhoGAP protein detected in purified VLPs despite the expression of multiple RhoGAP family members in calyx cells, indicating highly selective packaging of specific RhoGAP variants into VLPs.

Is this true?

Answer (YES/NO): NO